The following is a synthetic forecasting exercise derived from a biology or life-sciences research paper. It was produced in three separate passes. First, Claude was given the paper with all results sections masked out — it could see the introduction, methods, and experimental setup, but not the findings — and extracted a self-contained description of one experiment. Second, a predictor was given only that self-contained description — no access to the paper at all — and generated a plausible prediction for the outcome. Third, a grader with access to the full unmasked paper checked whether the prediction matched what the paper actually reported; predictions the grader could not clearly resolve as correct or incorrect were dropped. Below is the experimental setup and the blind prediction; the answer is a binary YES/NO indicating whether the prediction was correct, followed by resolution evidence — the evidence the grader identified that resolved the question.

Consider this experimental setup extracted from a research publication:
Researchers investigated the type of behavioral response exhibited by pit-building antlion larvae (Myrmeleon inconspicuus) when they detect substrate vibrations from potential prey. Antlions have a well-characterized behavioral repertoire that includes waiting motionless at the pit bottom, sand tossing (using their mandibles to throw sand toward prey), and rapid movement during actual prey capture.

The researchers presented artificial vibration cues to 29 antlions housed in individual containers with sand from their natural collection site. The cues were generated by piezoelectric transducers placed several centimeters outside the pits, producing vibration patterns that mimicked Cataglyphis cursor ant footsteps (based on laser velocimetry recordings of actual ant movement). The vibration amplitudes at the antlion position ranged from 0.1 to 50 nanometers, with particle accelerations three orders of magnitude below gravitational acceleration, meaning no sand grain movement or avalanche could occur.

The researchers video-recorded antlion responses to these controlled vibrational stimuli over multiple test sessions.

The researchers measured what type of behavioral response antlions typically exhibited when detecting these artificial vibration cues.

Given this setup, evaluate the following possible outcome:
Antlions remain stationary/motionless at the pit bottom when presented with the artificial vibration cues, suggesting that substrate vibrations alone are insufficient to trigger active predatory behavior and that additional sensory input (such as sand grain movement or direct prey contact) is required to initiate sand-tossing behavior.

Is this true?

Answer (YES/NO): NO